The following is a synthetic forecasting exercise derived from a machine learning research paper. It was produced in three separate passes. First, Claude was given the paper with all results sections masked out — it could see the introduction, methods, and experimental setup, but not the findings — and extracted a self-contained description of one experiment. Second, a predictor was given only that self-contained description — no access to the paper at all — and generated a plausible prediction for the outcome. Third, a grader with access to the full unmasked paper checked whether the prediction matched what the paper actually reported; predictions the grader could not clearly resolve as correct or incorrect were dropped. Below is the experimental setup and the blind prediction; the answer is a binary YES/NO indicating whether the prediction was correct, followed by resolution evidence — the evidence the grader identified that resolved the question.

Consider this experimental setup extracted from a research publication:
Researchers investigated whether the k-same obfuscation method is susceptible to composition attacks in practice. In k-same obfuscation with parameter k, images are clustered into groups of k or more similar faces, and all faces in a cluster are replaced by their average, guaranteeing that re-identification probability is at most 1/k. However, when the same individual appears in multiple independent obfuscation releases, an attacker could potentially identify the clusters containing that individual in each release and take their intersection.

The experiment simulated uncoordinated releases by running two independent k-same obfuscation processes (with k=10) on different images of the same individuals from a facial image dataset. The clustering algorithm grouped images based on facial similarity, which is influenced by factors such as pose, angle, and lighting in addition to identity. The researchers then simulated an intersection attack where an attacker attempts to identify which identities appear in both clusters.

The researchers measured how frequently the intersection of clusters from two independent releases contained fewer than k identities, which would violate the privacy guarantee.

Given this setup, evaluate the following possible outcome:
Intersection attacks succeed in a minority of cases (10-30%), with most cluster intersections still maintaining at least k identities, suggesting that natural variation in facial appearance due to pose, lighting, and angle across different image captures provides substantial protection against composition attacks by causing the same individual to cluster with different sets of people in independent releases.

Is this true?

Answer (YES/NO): NO